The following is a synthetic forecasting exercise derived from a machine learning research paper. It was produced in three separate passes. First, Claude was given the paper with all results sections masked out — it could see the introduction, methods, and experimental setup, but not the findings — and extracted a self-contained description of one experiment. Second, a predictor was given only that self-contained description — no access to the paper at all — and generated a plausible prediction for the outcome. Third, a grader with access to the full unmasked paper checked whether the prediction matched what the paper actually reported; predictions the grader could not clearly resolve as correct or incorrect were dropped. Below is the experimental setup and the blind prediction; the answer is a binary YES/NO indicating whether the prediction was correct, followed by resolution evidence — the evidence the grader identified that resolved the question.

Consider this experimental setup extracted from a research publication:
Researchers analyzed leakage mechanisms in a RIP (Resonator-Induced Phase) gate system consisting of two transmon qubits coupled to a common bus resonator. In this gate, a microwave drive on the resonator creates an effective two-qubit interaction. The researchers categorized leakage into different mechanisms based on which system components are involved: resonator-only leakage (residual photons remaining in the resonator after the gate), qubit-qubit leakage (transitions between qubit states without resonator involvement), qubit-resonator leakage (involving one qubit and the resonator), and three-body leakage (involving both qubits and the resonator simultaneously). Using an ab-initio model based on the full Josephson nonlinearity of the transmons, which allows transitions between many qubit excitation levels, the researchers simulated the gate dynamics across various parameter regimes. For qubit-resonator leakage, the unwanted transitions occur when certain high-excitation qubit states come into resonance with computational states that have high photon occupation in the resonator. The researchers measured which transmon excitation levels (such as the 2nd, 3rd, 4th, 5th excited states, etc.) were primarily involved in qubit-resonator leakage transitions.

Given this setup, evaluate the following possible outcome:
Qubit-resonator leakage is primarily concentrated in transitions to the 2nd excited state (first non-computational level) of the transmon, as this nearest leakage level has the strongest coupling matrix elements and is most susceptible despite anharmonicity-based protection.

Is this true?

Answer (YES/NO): NO